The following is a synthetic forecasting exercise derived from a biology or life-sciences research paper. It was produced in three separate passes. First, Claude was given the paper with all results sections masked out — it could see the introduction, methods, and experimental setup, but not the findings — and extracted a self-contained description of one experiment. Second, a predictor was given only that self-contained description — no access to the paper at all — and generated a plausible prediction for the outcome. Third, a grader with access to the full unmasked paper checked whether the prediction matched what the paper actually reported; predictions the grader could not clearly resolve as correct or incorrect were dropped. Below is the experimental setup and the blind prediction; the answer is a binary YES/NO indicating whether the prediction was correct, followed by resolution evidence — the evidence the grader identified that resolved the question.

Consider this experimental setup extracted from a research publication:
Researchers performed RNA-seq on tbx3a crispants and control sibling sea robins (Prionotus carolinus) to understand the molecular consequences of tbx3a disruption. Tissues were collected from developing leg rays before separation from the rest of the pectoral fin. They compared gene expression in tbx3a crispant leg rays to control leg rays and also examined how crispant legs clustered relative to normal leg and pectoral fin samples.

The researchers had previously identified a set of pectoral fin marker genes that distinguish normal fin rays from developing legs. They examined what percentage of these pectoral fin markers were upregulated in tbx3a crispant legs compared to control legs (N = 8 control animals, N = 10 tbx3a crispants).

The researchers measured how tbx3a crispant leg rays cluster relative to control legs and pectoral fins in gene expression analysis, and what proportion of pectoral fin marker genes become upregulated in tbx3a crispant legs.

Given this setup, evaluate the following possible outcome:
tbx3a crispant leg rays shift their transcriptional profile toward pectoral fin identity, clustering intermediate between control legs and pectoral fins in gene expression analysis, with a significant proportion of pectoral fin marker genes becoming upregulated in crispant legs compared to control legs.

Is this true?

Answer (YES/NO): NO